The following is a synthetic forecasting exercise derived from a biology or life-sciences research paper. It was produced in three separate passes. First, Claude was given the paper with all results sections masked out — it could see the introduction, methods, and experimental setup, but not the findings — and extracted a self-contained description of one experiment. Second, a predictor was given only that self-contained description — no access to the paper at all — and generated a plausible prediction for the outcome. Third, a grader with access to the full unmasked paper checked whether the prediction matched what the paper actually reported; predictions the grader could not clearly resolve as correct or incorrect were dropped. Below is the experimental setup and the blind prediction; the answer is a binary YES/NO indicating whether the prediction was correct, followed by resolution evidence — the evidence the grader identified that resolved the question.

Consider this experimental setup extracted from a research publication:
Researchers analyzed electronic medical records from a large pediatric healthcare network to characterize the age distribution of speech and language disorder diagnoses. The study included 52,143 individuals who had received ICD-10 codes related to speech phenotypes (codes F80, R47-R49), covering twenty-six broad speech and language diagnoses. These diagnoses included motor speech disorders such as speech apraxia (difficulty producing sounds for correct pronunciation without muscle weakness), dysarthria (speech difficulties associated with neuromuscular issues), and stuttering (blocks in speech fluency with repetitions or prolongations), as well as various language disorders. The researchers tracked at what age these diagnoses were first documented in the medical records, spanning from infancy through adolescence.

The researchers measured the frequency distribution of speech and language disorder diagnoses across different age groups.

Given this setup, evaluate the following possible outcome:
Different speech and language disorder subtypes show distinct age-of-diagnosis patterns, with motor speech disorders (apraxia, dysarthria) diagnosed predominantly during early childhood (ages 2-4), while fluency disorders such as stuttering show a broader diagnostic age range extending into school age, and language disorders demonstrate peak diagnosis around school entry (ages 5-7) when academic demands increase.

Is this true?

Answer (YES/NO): NO